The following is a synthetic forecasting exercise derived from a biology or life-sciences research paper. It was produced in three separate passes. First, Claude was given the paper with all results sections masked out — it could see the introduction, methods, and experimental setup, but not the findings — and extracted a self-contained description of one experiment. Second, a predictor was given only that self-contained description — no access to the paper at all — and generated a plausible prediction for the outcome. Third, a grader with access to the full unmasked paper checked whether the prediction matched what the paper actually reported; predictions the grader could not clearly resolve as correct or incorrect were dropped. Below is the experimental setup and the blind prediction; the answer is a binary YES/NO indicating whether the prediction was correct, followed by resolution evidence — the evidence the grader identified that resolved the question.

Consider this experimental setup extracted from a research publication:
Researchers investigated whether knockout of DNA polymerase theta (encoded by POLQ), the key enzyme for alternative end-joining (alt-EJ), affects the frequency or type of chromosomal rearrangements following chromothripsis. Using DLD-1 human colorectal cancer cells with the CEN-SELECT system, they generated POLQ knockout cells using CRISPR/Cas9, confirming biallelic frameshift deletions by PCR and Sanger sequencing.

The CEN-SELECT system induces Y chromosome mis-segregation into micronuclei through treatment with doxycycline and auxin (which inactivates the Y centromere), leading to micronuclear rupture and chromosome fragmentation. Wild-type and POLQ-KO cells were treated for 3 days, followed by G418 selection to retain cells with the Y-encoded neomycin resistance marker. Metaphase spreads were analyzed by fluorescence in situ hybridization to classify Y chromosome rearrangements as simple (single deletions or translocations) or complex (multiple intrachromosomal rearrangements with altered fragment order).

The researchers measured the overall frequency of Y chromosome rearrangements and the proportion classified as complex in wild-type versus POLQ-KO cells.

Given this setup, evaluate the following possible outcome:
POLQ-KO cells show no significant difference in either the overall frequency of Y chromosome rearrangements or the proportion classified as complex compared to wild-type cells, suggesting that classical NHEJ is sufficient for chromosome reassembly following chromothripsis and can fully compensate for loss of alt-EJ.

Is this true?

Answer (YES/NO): YES